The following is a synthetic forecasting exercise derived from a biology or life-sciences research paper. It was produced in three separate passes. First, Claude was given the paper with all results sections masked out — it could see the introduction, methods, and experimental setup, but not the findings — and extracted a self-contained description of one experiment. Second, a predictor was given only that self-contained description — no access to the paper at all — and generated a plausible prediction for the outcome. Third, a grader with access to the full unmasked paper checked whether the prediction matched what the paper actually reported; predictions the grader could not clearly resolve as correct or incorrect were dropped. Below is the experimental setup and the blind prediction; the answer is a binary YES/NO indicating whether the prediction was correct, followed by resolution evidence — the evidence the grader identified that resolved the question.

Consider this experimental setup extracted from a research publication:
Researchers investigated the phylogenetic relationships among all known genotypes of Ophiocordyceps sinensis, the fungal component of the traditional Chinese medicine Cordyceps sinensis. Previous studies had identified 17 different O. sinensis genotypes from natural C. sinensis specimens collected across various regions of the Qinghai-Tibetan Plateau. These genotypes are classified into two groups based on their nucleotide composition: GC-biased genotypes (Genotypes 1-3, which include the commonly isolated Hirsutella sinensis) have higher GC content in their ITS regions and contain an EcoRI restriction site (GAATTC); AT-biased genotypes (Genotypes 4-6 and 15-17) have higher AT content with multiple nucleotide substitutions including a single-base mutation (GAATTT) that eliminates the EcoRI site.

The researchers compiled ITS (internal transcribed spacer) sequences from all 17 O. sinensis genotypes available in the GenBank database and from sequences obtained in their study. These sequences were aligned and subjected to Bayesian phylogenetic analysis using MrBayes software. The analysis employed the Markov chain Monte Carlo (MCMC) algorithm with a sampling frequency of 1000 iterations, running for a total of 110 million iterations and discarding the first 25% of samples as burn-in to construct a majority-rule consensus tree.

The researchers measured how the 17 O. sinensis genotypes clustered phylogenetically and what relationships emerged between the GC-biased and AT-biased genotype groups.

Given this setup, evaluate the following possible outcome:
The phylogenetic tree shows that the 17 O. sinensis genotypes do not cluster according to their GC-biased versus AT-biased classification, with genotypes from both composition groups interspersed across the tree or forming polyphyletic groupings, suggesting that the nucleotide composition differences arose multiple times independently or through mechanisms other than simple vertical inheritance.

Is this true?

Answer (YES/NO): NO